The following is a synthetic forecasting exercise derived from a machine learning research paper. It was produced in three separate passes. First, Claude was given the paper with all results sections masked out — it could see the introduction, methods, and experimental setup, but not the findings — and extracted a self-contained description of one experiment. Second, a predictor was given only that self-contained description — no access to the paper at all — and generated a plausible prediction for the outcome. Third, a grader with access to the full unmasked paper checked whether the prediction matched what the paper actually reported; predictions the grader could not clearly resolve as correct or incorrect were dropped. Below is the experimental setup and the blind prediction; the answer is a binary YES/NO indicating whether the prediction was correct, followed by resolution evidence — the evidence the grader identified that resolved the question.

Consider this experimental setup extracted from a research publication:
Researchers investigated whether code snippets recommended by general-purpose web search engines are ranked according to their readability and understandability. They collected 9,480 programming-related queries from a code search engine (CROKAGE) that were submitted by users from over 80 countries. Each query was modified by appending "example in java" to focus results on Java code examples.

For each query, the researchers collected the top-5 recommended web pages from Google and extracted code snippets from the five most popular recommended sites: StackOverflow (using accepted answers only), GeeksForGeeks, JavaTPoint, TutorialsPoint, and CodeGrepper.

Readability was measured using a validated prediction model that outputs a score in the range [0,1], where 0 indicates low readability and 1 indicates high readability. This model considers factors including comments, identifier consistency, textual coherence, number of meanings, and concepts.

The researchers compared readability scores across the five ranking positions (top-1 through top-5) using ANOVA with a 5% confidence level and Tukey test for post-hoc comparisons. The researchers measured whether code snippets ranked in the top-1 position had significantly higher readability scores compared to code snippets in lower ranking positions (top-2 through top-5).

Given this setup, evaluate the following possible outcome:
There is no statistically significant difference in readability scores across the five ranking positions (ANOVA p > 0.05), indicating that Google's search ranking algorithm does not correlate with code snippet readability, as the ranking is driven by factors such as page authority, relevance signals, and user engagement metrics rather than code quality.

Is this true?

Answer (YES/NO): NO